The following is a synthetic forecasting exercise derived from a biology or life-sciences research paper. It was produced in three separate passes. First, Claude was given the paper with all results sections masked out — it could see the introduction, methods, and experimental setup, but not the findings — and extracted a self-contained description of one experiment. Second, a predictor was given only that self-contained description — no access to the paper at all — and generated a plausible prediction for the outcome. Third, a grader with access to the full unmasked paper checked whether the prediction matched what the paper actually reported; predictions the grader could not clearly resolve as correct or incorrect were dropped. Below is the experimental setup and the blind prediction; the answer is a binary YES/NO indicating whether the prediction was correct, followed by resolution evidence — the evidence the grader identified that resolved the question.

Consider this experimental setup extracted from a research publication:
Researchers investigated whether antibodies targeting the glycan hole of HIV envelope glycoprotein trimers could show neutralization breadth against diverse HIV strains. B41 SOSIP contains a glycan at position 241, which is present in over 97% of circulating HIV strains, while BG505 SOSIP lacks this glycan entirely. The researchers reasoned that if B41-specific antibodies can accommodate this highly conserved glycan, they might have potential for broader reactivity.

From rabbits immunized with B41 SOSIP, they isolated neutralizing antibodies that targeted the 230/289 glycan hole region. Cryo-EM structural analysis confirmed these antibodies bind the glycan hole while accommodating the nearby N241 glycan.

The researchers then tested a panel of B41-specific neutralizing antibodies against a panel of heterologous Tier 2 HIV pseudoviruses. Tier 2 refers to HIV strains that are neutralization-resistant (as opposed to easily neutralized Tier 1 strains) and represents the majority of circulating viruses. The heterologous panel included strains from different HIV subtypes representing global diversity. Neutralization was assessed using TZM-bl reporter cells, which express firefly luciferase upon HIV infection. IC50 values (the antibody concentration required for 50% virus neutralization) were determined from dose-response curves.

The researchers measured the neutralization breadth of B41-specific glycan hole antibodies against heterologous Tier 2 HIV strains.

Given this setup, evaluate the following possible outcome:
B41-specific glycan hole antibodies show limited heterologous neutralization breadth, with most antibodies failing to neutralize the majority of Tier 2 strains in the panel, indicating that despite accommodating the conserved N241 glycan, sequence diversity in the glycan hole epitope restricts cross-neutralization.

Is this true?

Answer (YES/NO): YES